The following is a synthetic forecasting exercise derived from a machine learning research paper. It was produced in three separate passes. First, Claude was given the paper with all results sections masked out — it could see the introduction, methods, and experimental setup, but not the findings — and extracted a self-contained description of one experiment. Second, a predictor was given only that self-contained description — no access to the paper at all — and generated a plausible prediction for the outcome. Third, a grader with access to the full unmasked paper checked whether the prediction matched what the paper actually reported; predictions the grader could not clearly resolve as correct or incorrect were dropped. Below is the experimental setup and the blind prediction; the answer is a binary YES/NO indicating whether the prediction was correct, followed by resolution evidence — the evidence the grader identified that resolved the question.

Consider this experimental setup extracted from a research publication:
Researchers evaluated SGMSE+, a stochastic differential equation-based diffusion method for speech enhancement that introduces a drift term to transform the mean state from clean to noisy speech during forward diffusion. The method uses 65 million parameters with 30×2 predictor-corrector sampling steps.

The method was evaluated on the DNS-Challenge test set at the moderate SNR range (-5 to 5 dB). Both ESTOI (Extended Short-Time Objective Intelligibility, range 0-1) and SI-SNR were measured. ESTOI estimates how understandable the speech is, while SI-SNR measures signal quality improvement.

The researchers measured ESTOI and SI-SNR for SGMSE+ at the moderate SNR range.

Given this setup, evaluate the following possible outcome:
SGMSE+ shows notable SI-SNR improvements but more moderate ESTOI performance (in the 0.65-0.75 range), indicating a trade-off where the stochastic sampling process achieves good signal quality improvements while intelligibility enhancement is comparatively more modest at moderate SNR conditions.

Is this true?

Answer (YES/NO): NO